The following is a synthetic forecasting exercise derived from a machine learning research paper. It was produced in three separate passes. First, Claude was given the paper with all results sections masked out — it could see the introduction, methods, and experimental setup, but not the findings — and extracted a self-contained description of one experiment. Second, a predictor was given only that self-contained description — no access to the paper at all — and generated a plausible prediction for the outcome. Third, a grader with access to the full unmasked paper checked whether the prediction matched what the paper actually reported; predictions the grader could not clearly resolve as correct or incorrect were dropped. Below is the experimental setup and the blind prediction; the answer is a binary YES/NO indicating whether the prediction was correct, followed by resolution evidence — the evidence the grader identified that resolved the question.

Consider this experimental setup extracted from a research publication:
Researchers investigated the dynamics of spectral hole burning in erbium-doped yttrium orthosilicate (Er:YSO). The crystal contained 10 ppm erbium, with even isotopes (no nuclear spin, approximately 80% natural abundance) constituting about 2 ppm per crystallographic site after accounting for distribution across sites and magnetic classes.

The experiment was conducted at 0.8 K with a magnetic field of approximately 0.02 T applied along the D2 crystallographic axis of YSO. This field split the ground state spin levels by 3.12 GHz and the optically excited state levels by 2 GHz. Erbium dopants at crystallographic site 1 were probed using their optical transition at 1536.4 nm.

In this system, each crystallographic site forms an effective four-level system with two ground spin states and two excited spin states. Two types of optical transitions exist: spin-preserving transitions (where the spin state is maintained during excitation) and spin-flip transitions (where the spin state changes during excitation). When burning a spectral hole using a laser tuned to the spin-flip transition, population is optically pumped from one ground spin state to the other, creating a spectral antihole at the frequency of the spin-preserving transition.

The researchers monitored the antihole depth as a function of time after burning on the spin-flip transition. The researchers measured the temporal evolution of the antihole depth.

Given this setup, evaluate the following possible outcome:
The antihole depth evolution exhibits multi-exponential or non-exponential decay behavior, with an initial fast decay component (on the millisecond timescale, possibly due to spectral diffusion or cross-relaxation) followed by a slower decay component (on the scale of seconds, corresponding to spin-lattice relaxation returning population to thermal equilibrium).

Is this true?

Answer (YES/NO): NO